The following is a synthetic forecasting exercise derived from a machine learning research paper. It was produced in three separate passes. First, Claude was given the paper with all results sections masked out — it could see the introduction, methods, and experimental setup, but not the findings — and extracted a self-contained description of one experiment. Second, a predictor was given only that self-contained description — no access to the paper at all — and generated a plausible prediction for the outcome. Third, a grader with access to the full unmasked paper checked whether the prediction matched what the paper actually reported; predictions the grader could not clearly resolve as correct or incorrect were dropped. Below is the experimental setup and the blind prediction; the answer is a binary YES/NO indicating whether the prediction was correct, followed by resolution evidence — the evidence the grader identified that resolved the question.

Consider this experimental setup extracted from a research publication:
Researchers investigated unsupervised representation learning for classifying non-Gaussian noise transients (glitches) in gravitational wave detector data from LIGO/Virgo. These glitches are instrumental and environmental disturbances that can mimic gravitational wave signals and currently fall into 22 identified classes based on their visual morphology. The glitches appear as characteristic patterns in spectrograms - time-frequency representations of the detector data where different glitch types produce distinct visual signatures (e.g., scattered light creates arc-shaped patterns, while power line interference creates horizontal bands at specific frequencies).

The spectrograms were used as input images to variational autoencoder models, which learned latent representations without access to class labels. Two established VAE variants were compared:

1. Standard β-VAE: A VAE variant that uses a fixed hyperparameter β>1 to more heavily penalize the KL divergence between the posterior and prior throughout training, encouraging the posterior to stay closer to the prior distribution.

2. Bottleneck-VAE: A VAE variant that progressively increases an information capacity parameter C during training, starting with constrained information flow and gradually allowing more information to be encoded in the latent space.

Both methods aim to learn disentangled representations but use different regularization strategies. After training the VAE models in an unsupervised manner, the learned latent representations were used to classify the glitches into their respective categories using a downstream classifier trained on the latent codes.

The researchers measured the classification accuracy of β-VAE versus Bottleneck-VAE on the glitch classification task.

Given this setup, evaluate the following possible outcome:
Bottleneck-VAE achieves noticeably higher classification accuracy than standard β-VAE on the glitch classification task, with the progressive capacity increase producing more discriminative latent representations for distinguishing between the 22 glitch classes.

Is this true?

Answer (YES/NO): YES